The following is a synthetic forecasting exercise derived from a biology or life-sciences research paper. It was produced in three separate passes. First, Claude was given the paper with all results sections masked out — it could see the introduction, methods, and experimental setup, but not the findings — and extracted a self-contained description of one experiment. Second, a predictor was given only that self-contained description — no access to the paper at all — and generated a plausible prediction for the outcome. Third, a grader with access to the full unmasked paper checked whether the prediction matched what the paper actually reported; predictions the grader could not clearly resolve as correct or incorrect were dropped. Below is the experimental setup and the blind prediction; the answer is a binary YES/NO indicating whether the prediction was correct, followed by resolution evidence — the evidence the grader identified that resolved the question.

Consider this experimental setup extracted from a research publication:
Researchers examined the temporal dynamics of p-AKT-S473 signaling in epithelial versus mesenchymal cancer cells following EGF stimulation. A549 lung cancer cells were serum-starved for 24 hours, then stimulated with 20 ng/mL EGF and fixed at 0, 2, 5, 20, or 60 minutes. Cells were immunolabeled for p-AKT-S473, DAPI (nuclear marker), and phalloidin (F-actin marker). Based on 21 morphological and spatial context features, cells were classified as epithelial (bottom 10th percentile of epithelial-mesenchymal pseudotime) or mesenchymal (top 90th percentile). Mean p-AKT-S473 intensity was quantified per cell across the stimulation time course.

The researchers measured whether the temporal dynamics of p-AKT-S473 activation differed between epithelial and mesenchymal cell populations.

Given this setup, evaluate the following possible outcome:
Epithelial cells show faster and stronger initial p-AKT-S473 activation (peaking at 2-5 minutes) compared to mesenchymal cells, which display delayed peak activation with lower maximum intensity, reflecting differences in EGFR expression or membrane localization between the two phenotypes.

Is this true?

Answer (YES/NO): NO